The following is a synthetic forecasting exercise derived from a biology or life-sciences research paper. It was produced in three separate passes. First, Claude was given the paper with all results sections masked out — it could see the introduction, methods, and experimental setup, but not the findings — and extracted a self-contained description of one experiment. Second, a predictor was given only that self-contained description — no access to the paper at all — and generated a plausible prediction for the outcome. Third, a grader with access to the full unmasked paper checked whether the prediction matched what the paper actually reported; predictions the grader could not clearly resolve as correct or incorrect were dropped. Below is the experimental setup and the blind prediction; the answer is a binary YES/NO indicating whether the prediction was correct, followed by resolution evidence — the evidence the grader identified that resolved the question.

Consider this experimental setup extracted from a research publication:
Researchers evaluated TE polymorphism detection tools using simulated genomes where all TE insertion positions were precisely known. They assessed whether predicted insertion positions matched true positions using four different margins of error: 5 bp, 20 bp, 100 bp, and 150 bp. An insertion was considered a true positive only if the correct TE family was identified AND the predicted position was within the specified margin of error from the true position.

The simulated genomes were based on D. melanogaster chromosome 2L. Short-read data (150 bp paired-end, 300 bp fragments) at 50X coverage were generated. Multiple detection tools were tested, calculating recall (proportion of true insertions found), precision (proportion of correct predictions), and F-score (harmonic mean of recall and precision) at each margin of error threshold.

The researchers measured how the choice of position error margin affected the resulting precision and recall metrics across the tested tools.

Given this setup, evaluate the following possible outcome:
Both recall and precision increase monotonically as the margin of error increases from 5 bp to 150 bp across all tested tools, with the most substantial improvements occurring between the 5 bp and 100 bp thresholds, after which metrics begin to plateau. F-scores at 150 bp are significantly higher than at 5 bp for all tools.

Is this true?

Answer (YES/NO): NO